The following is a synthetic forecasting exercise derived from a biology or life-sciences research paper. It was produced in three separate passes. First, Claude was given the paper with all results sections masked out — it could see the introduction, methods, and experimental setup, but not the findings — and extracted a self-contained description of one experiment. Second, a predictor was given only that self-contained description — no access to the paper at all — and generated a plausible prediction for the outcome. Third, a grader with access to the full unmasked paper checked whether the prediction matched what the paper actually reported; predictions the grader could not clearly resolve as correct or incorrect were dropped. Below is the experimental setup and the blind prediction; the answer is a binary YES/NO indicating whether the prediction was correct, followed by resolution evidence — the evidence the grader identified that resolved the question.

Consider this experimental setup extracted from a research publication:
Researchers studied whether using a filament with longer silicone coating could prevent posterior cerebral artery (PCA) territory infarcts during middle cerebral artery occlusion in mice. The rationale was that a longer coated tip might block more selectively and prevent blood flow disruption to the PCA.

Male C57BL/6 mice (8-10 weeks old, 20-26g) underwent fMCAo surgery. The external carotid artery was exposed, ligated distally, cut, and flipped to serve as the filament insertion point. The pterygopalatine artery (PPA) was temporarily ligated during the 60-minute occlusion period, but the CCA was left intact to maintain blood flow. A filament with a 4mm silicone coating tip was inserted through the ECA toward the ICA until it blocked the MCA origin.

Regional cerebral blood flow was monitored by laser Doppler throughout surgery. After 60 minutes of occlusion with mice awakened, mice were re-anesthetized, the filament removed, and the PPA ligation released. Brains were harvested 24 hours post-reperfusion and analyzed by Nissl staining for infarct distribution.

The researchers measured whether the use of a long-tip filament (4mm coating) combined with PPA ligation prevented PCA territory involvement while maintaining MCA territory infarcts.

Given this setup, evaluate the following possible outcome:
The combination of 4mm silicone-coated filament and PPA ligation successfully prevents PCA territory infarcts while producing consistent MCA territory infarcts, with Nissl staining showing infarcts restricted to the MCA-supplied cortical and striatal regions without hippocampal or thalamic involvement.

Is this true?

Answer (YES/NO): NO